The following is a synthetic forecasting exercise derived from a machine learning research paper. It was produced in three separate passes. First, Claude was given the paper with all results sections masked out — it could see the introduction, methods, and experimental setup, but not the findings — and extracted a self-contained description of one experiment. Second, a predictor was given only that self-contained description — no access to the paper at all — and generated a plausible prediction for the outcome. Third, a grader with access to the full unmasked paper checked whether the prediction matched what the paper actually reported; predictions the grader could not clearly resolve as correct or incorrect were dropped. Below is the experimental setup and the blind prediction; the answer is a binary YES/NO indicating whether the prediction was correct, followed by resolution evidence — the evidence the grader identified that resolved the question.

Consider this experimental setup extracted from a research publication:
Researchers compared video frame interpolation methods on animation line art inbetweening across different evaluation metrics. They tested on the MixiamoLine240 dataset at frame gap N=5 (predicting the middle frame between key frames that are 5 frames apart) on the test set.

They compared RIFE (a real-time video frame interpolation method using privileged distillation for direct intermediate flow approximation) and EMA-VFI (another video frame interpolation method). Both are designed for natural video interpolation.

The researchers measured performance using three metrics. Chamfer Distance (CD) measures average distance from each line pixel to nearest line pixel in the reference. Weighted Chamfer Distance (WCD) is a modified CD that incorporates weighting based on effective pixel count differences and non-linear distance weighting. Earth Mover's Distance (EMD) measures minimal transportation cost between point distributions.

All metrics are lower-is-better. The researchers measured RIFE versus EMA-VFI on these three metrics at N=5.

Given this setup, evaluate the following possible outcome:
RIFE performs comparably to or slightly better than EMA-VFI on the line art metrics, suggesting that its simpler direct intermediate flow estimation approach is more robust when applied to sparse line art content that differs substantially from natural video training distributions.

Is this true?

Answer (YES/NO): YES